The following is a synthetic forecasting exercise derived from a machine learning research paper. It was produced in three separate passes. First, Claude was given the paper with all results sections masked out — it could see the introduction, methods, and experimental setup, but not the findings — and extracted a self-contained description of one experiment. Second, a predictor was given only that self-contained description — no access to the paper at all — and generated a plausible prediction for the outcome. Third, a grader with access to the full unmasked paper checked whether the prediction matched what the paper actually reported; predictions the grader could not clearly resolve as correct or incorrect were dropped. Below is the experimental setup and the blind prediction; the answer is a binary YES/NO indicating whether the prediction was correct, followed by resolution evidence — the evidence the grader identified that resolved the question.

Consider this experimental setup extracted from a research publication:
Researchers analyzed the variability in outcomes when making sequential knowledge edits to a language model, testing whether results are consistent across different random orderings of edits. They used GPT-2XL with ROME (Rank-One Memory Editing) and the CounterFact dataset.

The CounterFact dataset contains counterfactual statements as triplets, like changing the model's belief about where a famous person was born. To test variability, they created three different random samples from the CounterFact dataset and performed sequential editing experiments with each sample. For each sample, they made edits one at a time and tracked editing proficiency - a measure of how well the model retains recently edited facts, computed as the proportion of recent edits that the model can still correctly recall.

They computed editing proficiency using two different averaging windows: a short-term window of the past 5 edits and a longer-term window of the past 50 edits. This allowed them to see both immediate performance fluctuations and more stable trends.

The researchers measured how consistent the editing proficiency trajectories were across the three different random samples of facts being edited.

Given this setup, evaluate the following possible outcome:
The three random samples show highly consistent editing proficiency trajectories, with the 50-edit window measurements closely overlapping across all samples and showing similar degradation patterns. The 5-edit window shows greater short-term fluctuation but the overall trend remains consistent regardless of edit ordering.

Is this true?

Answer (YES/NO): NO